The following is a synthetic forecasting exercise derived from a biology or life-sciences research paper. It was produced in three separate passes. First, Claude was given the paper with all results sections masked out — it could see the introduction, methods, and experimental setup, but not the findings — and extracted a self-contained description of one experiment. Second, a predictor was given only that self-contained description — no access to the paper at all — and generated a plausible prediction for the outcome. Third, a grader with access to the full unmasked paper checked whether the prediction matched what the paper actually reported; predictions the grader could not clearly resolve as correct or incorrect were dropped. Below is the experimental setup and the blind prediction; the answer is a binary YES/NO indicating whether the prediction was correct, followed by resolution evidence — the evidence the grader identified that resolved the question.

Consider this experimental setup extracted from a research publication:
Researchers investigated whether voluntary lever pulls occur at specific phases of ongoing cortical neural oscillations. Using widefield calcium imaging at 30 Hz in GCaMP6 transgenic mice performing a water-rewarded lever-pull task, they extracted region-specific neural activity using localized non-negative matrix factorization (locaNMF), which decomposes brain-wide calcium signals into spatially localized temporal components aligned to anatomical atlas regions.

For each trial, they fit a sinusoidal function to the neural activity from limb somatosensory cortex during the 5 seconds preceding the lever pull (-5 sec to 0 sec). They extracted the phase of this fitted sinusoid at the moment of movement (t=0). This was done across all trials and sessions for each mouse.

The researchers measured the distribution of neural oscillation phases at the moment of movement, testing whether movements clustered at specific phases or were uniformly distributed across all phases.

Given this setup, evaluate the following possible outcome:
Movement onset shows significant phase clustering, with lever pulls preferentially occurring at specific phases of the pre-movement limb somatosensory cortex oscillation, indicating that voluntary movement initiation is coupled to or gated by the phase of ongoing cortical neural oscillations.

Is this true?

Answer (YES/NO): YES